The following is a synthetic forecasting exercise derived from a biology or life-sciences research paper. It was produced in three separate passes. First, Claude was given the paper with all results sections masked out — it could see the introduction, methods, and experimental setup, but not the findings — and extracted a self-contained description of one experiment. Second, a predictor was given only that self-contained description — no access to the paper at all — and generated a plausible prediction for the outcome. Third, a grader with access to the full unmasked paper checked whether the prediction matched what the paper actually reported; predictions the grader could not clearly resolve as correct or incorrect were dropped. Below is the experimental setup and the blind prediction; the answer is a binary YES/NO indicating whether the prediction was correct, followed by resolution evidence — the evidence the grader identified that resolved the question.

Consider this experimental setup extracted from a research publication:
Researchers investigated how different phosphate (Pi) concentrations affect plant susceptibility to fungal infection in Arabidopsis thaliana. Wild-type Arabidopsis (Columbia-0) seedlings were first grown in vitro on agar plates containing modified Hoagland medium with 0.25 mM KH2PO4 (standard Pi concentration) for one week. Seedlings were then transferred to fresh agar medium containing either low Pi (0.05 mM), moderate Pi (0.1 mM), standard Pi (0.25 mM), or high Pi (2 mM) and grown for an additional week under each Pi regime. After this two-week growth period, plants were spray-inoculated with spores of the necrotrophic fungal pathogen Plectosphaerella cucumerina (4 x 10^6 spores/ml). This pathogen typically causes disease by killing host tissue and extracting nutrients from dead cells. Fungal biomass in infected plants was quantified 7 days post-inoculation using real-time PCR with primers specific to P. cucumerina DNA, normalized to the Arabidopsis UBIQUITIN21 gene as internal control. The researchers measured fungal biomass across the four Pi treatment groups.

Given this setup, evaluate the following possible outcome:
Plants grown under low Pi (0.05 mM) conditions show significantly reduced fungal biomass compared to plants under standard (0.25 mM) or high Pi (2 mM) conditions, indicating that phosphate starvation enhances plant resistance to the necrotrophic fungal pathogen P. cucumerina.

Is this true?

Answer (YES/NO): NO